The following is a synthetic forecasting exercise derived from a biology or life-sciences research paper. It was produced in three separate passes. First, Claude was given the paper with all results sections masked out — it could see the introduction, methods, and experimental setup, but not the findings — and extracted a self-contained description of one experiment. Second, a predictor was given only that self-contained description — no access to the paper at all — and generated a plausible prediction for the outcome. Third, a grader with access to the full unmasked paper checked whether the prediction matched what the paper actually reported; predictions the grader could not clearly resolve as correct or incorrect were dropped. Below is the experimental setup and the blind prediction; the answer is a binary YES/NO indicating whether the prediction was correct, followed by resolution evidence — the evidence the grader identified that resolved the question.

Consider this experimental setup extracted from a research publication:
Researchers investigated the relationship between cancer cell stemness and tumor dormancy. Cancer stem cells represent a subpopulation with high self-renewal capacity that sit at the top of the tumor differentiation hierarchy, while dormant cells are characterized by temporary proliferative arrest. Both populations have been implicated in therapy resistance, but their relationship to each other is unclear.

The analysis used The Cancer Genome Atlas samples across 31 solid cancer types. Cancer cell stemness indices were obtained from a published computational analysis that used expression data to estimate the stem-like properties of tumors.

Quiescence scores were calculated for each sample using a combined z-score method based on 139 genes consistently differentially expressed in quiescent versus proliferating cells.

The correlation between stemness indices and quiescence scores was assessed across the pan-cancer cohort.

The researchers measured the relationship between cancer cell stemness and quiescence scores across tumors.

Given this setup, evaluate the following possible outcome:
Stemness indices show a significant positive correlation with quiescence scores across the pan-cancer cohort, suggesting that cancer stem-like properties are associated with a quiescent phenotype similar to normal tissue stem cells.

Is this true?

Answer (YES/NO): NO